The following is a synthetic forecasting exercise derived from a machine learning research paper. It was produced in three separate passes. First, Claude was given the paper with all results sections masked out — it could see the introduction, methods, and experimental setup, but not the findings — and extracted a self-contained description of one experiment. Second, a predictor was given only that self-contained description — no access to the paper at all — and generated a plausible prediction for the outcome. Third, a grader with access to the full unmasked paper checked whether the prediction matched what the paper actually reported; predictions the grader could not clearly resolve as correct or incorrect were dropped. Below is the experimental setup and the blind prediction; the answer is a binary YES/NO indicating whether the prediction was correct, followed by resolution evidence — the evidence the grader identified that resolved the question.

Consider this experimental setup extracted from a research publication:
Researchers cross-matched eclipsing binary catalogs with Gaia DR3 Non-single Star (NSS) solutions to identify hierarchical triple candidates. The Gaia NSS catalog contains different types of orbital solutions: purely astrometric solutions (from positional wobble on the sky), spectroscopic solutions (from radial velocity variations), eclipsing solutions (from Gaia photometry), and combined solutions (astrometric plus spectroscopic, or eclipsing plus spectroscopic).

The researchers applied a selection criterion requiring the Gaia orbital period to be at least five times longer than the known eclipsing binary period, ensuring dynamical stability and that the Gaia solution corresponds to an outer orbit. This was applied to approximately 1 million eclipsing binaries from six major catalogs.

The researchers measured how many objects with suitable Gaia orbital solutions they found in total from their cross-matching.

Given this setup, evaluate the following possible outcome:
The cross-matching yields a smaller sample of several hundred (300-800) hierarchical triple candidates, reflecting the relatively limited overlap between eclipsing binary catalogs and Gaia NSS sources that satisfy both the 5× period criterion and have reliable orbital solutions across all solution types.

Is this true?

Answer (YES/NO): YES